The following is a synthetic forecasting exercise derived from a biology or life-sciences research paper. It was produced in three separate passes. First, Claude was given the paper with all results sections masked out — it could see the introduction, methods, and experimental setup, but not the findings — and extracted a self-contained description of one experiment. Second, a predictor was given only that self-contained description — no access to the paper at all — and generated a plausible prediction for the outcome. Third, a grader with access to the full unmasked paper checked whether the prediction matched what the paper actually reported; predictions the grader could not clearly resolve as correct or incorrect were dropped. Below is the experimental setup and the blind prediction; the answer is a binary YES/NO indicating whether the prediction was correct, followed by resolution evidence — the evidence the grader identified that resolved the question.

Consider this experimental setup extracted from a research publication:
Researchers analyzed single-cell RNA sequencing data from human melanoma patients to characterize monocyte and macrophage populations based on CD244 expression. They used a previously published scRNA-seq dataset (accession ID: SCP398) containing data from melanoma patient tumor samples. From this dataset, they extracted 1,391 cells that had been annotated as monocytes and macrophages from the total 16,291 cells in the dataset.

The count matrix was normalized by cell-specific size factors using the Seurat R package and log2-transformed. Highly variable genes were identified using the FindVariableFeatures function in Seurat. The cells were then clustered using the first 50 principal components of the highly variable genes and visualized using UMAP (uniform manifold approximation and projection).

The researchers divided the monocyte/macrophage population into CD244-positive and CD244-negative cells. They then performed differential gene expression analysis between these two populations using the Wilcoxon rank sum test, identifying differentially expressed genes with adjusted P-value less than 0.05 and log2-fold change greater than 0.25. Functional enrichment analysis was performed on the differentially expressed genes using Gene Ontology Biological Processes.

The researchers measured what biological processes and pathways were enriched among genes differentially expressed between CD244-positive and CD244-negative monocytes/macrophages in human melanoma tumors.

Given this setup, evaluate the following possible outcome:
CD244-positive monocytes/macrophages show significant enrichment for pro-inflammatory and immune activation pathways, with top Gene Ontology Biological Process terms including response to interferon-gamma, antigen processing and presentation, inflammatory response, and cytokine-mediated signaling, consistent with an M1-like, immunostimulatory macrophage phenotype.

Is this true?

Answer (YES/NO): NO